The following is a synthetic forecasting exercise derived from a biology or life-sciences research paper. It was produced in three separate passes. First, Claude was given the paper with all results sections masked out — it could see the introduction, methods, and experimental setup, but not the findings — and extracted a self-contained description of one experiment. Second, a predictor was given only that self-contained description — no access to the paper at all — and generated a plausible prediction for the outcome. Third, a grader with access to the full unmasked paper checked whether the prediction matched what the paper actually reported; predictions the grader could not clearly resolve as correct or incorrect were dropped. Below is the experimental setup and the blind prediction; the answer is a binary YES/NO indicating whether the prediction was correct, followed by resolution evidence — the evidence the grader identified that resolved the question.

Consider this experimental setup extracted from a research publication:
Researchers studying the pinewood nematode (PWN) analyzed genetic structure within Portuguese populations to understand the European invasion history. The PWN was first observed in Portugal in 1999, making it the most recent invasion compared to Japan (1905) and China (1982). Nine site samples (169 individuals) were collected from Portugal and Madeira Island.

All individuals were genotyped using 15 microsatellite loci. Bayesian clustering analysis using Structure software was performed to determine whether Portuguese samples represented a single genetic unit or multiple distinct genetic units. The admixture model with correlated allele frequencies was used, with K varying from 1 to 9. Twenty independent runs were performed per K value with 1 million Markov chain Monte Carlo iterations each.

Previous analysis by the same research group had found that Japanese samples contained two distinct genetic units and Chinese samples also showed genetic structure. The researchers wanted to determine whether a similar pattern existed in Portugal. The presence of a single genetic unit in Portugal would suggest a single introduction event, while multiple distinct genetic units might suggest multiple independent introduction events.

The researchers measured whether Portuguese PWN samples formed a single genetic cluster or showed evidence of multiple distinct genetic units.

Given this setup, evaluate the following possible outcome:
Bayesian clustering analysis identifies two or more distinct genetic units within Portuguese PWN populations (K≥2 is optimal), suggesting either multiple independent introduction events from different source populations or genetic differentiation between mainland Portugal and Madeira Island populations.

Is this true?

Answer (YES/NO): NO